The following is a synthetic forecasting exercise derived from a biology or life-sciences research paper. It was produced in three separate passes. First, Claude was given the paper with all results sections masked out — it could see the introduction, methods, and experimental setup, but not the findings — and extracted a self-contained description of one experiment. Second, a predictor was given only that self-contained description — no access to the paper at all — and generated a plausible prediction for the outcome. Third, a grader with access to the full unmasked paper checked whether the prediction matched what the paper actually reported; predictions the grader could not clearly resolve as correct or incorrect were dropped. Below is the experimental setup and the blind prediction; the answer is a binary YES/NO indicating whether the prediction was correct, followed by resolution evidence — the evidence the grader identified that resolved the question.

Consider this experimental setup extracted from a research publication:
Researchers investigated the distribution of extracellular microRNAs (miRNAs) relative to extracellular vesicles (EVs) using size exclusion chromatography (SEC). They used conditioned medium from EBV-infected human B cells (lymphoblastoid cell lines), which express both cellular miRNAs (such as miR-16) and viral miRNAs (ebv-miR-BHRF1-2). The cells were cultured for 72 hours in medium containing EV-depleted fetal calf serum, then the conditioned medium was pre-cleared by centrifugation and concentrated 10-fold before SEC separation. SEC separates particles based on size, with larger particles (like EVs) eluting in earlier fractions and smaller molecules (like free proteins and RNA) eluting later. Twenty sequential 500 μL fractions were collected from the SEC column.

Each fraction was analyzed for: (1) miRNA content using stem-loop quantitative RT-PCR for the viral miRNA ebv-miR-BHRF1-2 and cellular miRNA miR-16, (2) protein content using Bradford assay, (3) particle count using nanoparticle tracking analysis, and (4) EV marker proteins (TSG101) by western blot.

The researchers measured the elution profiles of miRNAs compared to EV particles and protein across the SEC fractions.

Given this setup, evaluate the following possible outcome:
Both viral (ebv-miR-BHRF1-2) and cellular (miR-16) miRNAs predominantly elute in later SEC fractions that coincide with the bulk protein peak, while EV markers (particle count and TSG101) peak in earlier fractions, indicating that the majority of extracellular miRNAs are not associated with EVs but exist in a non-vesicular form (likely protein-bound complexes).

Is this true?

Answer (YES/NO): YES